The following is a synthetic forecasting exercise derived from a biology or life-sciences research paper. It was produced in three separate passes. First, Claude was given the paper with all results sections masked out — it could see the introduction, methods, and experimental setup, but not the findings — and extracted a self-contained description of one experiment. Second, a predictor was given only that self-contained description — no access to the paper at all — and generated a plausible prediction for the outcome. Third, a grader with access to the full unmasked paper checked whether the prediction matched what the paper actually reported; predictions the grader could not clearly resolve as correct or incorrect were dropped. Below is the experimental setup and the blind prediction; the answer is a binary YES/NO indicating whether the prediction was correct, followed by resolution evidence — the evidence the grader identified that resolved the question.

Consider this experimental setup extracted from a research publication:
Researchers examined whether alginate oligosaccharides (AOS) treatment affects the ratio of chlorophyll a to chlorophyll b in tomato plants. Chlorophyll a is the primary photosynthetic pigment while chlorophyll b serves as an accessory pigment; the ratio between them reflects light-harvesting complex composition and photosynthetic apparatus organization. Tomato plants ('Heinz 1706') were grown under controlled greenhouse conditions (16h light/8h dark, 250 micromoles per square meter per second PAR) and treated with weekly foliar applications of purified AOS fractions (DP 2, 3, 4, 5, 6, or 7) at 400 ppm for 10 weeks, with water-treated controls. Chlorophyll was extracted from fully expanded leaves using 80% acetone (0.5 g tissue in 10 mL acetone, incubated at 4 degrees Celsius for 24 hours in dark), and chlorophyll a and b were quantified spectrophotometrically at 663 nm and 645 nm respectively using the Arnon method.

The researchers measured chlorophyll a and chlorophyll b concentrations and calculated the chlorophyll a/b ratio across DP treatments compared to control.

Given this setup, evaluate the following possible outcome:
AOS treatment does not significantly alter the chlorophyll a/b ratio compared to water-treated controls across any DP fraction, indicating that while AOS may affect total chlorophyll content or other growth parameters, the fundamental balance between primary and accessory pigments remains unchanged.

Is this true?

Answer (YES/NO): YES